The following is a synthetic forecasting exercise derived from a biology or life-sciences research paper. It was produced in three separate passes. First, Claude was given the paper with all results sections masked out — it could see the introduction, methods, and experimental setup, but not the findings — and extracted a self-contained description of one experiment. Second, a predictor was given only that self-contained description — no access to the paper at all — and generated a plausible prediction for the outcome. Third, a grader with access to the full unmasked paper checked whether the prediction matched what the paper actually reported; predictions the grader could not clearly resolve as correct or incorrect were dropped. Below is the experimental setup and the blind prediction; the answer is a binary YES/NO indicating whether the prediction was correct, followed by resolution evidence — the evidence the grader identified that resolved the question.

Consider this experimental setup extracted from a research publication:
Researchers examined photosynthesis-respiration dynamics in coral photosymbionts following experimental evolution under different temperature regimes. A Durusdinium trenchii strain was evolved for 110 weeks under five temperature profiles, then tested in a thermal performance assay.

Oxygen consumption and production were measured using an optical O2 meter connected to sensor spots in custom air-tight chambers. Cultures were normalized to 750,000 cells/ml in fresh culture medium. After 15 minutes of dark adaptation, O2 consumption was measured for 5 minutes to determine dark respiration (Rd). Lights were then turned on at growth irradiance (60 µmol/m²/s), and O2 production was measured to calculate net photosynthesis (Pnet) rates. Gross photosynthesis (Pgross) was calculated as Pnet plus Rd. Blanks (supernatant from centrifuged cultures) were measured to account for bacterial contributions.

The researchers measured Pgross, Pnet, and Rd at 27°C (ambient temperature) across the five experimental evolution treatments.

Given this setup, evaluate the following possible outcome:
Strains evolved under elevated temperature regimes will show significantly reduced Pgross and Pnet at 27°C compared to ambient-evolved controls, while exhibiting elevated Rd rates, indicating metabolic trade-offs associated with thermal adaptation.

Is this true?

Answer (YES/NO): NO